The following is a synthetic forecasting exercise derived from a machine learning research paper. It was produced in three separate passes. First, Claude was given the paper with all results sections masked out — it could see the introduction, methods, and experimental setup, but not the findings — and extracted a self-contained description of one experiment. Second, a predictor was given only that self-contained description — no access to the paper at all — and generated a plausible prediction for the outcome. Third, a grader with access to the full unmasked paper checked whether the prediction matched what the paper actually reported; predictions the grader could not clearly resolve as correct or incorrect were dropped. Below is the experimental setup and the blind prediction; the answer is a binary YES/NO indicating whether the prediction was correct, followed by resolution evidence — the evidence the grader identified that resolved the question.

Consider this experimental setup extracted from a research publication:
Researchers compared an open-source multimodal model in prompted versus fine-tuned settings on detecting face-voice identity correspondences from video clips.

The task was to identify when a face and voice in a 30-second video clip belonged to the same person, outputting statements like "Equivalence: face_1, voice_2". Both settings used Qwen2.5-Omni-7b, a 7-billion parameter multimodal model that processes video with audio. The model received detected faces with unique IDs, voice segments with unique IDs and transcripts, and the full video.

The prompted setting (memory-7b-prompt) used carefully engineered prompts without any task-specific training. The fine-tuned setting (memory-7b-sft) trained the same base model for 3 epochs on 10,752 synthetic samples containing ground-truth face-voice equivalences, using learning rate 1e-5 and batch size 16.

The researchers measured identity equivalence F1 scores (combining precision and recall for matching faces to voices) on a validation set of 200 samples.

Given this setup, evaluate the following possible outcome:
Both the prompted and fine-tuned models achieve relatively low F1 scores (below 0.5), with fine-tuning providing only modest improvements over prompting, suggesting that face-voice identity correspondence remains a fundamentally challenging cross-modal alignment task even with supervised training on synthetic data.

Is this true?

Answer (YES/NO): NO